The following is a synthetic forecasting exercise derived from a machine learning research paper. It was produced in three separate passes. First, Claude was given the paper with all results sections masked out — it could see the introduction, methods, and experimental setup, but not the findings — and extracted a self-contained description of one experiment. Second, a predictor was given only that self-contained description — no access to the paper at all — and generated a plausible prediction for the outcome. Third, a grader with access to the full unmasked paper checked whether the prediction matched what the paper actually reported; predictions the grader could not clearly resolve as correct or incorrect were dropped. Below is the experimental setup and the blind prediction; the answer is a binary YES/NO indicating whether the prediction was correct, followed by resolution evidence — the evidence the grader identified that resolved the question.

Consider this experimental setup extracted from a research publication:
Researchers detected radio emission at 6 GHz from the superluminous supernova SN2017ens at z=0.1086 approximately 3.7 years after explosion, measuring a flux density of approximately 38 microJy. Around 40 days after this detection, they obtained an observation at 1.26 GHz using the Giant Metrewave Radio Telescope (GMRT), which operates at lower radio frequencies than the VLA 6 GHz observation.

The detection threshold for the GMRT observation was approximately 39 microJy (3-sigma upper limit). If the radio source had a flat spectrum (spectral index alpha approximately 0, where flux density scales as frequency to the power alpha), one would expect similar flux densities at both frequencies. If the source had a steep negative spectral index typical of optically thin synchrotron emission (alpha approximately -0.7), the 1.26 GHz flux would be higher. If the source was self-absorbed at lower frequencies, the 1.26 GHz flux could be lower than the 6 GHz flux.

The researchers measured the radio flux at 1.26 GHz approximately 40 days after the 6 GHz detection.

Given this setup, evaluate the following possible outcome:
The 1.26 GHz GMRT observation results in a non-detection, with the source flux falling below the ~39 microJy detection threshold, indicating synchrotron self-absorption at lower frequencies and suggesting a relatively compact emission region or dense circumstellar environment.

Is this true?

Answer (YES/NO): YES